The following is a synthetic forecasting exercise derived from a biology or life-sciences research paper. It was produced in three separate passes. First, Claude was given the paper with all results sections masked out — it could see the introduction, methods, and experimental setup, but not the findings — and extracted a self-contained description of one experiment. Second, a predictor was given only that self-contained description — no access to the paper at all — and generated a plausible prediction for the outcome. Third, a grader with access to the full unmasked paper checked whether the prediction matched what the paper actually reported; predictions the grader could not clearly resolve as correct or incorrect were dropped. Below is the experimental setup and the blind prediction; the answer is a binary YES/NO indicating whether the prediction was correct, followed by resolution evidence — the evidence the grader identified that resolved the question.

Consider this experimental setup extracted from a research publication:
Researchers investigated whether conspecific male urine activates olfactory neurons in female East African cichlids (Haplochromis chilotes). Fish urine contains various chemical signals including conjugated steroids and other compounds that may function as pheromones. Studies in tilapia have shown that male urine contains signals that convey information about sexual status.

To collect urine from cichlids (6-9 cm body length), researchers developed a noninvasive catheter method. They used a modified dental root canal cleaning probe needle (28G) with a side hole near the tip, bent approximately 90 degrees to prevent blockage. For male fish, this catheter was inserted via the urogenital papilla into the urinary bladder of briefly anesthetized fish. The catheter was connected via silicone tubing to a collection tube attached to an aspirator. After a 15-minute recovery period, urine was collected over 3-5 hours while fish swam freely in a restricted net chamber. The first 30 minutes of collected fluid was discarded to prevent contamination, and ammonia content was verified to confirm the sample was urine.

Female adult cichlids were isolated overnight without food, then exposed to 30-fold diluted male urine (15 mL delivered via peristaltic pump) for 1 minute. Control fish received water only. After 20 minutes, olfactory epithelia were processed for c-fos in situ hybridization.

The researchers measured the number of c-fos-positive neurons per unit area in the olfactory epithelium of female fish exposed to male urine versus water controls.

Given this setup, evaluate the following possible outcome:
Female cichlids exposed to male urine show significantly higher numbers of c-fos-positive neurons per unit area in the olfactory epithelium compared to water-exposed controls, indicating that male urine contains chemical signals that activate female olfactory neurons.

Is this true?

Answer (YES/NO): YES